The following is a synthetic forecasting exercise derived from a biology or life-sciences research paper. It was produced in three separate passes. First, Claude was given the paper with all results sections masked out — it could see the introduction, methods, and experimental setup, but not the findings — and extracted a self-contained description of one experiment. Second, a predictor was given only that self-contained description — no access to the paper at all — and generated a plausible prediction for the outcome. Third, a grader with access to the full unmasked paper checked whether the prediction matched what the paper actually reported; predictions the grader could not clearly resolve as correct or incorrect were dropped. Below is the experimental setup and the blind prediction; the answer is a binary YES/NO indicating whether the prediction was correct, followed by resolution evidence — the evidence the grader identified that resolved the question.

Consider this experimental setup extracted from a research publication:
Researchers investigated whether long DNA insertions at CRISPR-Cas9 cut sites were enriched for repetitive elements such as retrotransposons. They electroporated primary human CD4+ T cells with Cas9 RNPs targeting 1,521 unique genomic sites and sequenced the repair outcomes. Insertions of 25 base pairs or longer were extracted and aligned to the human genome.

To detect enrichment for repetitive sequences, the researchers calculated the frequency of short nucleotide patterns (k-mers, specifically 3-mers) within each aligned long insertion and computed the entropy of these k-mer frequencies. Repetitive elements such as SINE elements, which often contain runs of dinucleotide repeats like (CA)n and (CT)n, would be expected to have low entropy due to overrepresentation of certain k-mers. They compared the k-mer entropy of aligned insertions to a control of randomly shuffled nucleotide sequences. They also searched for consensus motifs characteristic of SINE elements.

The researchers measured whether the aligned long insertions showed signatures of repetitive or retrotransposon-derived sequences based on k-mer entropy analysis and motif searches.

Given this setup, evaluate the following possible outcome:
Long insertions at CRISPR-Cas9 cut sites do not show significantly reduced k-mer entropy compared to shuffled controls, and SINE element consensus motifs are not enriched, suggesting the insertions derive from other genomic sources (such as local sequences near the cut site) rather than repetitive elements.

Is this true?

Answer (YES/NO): YES